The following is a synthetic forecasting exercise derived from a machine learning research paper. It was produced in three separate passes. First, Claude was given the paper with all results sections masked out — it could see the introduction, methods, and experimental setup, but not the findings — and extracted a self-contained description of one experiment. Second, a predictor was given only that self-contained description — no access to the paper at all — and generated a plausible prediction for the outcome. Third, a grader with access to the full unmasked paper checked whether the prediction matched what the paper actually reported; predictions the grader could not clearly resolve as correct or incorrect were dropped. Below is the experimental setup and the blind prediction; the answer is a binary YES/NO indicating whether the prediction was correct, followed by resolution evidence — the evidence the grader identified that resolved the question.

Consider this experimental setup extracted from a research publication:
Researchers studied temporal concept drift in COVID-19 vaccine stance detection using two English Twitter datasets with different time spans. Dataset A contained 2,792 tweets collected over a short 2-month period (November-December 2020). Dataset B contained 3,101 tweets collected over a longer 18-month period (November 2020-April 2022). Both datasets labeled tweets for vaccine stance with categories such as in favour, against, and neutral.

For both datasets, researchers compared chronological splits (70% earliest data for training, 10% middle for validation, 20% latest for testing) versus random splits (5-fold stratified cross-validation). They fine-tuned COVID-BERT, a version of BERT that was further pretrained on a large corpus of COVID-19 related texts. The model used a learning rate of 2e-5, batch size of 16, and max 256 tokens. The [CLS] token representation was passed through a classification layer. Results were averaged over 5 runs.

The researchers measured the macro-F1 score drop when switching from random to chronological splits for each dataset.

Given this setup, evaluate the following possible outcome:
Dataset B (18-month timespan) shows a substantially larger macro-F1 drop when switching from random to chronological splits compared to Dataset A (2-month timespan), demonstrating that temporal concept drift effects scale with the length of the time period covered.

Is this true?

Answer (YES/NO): NO